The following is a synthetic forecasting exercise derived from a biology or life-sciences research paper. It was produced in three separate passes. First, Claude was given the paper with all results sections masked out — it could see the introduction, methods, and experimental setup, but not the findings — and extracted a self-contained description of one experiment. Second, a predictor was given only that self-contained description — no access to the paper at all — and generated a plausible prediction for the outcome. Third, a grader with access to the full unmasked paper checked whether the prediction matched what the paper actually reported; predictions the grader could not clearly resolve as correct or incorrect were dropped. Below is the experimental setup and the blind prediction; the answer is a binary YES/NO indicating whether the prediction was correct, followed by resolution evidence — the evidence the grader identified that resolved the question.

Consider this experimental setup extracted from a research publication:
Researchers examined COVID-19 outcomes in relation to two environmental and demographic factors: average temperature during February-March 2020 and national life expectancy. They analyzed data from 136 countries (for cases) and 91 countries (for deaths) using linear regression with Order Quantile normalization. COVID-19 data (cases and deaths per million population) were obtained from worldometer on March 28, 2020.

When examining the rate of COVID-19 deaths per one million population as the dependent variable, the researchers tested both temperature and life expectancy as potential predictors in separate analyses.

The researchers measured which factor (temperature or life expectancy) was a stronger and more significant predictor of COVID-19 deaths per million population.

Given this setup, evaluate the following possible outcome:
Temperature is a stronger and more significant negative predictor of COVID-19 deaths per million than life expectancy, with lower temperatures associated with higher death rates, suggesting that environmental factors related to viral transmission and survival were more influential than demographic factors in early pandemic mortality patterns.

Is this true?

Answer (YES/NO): NO